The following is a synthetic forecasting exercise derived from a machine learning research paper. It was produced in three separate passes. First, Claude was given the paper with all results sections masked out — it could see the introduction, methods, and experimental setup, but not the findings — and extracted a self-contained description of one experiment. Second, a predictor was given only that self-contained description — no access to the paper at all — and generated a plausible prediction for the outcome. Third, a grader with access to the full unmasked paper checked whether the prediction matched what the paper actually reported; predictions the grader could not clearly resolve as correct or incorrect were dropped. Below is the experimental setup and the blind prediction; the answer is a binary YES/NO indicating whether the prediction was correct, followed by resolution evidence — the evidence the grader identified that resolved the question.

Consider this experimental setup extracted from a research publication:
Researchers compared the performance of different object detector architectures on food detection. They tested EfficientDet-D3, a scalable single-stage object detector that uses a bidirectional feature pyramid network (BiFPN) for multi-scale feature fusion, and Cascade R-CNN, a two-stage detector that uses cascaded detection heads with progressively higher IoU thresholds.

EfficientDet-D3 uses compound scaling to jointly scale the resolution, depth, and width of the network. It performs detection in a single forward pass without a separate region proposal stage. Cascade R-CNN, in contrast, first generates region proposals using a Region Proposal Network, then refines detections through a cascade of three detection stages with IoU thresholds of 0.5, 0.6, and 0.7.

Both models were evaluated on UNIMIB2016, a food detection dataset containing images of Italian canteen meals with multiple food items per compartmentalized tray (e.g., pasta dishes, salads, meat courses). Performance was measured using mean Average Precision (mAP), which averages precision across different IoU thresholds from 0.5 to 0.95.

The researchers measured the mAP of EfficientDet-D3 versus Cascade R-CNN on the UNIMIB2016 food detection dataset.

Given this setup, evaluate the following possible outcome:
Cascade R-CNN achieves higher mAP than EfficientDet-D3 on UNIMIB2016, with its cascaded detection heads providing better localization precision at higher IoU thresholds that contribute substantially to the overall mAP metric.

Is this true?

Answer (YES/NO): NO